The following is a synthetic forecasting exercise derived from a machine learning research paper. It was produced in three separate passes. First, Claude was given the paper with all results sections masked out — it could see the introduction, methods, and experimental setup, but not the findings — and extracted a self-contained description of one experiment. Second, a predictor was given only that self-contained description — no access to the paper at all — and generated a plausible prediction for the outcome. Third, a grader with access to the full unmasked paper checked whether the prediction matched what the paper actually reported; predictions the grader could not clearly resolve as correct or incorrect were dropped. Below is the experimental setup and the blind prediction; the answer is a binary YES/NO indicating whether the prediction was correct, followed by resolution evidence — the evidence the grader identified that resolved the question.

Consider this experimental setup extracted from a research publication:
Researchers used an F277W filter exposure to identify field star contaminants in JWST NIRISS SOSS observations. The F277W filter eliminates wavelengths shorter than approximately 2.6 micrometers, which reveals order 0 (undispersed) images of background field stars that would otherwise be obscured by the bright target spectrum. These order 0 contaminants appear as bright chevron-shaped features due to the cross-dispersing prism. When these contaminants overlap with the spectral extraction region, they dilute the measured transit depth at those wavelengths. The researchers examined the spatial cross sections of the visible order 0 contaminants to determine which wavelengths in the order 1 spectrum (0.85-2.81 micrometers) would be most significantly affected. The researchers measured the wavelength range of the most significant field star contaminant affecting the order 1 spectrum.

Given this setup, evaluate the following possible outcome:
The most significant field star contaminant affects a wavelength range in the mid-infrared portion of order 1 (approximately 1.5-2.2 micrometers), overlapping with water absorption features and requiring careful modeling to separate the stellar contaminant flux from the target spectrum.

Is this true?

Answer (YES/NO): NO